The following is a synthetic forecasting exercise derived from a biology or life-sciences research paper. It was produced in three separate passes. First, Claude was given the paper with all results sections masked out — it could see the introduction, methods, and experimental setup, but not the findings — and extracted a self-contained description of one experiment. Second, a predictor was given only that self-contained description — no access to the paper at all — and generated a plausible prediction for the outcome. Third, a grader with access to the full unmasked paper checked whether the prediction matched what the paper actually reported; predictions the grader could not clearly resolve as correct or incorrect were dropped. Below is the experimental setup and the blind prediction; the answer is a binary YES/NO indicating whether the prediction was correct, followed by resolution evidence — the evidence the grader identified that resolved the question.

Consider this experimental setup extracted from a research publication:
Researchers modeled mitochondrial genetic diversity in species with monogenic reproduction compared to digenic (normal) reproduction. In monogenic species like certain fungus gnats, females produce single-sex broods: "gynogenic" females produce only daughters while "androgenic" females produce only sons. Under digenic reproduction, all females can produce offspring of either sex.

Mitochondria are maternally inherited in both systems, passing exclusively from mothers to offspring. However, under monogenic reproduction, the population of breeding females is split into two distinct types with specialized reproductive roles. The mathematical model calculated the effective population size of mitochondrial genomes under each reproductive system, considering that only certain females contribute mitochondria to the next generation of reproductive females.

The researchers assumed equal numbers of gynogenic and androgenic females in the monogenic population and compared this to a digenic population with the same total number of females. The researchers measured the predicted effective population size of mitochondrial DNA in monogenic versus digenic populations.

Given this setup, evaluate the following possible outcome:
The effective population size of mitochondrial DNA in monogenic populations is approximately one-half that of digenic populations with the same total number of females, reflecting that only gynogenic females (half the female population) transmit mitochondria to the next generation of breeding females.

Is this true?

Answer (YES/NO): YES